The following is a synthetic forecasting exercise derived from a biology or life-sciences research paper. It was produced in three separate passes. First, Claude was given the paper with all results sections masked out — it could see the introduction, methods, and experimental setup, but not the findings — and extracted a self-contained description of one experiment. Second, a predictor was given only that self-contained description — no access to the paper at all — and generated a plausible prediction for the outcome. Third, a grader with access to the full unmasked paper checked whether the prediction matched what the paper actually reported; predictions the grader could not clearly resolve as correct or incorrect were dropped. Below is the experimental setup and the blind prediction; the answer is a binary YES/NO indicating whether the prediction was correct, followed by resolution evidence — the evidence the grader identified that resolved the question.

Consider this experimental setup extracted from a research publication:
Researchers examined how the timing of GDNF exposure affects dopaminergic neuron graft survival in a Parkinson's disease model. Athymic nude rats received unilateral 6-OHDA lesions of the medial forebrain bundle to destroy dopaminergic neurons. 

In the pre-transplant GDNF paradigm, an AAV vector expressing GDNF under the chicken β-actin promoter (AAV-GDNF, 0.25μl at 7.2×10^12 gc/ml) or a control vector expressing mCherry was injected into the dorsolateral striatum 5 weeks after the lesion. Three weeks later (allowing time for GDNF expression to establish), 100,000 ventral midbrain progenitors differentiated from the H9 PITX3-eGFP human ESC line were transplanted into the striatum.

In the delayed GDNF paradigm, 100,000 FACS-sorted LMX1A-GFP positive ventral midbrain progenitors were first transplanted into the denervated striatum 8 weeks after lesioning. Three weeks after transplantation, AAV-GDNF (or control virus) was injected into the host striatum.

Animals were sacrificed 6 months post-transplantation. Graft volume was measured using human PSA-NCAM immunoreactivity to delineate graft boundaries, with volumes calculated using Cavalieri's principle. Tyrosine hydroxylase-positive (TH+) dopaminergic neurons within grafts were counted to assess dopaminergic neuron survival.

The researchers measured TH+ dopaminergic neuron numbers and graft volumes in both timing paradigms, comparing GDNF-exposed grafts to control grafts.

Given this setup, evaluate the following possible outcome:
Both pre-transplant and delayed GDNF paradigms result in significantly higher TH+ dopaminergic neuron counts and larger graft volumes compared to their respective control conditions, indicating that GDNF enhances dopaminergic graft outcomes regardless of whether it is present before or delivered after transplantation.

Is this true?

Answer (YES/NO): NO